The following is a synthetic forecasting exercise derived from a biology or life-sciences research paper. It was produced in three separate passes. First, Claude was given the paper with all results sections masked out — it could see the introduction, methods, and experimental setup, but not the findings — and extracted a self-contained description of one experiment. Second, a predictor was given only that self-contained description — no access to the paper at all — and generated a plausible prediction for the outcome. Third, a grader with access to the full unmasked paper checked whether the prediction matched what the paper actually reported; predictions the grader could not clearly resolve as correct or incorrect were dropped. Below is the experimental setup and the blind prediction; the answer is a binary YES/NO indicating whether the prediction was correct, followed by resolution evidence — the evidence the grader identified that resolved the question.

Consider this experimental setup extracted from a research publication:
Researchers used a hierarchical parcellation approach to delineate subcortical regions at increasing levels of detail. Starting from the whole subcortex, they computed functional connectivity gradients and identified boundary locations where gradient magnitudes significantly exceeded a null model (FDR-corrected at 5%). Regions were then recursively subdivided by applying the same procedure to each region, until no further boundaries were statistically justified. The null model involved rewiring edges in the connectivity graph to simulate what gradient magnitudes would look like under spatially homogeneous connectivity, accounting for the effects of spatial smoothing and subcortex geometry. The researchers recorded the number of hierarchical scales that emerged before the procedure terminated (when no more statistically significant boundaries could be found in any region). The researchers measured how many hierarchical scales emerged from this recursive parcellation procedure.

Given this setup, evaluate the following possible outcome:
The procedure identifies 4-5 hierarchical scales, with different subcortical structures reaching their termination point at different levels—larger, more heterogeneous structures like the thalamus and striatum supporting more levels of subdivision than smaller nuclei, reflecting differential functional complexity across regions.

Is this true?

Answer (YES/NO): NO